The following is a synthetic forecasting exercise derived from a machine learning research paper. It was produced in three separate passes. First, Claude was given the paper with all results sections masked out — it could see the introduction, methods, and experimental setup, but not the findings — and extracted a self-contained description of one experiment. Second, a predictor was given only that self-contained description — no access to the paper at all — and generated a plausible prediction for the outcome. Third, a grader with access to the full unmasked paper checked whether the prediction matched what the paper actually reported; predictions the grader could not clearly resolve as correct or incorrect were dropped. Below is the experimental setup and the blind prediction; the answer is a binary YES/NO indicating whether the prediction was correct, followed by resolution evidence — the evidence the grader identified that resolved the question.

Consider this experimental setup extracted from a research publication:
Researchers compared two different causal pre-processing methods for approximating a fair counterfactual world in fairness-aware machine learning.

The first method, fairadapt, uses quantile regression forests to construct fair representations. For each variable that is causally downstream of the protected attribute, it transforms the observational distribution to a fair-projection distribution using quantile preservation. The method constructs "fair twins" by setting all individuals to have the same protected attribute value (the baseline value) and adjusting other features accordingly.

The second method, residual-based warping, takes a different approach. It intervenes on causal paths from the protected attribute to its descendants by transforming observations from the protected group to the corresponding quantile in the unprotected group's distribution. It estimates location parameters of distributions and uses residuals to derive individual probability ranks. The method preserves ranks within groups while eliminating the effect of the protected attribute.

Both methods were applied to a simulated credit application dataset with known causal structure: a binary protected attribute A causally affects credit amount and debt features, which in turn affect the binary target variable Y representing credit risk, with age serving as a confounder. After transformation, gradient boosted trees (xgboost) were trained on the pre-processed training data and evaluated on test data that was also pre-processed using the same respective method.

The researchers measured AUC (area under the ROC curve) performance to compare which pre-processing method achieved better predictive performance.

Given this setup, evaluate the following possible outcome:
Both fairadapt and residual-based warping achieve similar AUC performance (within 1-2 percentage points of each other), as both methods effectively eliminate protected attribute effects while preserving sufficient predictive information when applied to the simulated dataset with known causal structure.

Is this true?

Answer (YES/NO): YES